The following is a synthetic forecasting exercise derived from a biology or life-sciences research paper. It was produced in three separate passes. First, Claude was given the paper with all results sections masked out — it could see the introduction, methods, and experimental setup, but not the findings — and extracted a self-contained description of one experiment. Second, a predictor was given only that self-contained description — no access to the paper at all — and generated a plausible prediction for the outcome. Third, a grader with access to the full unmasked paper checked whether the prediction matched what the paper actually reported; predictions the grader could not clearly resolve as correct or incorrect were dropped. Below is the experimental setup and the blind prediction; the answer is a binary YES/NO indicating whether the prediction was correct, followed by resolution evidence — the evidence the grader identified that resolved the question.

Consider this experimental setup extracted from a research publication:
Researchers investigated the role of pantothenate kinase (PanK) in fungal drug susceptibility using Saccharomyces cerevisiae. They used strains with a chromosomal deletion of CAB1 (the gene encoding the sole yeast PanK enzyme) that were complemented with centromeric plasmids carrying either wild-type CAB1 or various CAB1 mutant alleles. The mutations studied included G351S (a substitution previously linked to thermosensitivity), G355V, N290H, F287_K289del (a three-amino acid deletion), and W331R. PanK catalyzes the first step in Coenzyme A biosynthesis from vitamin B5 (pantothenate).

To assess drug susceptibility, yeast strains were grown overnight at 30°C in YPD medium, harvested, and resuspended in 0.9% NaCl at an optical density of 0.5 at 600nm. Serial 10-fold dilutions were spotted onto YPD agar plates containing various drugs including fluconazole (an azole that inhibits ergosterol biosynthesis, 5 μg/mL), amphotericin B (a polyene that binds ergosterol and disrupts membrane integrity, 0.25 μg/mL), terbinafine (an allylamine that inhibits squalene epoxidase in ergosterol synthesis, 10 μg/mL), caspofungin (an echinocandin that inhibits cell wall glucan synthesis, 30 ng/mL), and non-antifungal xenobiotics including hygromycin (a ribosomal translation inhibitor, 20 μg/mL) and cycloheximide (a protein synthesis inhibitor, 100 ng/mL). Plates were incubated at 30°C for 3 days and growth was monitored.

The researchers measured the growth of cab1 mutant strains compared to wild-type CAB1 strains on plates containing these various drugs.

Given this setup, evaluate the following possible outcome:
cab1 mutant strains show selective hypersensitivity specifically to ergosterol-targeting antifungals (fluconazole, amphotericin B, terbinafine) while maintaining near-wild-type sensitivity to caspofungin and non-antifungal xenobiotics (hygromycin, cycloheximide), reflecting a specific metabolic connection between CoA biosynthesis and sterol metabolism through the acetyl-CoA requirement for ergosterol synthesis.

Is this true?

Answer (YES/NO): NO